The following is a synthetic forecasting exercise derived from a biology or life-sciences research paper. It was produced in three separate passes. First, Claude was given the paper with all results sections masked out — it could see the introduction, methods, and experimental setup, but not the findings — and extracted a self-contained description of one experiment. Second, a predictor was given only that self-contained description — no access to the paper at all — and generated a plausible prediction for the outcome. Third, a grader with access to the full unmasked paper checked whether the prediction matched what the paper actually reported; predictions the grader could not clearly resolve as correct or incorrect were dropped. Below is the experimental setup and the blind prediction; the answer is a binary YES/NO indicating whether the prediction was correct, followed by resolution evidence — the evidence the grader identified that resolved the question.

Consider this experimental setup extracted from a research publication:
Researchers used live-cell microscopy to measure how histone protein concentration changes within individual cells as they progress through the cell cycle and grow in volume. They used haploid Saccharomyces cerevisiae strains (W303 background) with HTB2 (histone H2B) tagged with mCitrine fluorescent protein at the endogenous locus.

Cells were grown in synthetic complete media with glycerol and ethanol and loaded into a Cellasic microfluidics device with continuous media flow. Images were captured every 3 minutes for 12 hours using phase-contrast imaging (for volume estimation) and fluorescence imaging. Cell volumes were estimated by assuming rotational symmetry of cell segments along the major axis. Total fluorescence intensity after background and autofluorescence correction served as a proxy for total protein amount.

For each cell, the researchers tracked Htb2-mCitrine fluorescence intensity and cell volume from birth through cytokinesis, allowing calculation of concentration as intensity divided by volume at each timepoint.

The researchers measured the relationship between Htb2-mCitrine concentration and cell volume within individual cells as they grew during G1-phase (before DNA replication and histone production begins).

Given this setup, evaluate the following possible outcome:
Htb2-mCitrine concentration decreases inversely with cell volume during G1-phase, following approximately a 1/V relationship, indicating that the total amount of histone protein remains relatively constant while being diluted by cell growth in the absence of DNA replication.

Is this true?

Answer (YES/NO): YES